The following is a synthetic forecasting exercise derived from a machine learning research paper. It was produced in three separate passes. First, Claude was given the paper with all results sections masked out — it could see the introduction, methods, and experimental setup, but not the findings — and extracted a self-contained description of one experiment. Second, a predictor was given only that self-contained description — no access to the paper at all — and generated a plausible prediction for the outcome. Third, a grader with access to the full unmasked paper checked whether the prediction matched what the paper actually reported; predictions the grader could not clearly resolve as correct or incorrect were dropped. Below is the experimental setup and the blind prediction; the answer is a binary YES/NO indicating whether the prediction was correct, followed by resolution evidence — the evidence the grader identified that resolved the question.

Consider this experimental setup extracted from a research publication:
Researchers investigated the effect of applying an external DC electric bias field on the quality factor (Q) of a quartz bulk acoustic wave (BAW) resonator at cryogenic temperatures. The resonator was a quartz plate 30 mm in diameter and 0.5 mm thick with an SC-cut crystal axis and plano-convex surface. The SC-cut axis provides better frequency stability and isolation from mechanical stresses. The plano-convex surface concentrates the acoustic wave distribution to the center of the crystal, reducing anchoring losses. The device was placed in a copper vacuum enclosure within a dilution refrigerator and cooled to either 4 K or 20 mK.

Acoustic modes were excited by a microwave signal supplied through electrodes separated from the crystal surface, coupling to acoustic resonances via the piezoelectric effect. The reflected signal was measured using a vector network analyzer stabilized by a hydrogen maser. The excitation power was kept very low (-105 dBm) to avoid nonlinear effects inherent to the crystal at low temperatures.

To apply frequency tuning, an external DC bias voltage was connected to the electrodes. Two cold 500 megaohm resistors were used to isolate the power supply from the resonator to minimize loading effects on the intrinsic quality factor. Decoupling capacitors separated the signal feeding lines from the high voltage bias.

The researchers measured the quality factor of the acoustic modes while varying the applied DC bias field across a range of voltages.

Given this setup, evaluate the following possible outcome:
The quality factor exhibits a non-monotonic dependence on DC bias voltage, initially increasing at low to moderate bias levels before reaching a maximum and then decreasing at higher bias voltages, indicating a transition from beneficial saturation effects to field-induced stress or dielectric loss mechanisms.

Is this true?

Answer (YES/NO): NO